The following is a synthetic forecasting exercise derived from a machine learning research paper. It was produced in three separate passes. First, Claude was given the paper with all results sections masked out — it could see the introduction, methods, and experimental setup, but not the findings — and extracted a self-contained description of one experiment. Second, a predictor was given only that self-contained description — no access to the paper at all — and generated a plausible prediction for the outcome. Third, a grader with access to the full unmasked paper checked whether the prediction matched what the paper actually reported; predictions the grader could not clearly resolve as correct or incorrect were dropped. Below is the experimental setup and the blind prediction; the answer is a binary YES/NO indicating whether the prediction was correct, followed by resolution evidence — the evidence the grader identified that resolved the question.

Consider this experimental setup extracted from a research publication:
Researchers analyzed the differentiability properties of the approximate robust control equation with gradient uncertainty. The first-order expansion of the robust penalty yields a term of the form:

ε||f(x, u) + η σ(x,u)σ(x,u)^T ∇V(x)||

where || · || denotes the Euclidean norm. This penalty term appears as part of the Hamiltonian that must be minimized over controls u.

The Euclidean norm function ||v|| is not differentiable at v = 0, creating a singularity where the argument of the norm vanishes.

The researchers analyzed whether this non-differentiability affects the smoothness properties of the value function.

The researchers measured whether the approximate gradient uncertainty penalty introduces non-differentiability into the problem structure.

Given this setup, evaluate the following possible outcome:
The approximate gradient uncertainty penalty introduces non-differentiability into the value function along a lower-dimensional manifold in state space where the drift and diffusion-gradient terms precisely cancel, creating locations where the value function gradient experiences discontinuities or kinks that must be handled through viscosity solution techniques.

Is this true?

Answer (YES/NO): NO